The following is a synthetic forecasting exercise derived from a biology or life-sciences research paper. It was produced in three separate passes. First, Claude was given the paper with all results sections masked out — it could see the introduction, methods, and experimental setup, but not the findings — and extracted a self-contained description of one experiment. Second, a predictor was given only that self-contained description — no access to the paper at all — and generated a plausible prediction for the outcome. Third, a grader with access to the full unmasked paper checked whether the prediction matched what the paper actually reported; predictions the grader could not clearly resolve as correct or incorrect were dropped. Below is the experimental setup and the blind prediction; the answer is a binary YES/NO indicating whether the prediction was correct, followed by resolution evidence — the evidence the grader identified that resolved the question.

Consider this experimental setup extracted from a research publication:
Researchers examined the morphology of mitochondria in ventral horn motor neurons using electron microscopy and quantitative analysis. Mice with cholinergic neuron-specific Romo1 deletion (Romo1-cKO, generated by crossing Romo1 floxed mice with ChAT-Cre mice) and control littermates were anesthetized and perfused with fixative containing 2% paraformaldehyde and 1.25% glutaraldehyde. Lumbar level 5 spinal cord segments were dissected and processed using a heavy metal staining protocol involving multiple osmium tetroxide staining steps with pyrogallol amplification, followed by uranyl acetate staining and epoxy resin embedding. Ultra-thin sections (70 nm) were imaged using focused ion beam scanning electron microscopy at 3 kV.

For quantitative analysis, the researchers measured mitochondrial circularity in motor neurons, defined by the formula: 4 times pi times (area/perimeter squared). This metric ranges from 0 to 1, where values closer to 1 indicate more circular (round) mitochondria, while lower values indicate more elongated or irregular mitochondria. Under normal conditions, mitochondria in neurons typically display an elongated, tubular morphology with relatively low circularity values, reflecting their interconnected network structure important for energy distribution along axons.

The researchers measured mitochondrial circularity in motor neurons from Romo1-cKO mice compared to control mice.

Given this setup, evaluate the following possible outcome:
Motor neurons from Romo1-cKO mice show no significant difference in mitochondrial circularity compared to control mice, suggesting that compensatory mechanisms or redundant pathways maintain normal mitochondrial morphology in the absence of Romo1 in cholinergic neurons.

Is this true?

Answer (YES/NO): NO